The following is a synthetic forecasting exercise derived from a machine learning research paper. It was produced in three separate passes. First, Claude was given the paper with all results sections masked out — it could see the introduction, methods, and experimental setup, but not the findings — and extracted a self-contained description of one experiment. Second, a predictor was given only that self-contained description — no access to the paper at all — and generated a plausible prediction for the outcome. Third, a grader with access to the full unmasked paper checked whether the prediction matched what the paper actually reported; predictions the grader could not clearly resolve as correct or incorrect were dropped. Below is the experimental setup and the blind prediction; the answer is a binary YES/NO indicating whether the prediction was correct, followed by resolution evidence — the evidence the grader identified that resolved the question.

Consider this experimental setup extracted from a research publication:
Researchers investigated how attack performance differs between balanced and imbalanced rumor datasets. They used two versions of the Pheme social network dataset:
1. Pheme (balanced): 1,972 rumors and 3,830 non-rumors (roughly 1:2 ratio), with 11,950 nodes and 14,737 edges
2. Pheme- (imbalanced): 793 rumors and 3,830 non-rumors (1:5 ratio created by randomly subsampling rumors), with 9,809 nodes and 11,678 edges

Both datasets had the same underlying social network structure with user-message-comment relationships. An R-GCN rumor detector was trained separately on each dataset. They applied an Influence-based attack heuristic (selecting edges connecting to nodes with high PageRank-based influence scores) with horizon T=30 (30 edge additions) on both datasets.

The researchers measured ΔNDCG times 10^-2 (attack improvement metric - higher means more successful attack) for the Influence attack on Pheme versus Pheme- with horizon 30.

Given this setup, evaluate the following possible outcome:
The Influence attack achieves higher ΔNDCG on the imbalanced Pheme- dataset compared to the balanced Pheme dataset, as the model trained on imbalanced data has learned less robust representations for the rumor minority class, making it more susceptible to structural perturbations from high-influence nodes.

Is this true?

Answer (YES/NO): YES